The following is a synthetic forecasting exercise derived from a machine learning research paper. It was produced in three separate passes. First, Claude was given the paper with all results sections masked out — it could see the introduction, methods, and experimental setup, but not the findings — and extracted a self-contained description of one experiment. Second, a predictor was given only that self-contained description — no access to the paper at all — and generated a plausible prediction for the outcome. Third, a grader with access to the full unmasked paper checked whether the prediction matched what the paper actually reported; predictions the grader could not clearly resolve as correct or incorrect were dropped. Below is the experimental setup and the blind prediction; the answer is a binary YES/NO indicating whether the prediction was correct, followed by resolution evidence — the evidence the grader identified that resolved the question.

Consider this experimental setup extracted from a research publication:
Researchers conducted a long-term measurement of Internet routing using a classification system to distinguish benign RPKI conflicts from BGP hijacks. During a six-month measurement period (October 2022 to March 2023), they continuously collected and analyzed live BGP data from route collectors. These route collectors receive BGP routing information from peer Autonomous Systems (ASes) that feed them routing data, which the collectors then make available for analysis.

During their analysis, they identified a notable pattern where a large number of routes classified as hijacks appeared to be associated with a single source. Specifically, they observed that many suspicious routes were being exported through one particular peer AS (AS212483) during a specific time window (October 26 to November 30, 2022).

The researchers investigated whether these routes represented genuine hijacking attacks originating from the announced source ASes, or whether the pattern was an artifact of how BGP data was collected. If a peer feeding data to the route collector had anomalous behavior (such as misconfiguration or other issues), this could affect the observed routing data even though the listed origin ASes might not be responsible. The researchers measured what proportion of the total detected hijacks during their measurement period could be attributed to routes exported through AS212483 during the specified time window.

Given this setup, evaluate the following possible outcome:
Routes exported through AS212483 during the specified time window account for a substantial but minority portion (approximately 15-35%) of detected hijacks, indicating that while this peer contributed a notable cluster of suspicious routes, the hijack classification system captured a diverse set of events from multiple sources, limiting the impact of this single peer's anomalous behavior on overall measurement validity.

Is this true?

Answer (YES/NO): NO